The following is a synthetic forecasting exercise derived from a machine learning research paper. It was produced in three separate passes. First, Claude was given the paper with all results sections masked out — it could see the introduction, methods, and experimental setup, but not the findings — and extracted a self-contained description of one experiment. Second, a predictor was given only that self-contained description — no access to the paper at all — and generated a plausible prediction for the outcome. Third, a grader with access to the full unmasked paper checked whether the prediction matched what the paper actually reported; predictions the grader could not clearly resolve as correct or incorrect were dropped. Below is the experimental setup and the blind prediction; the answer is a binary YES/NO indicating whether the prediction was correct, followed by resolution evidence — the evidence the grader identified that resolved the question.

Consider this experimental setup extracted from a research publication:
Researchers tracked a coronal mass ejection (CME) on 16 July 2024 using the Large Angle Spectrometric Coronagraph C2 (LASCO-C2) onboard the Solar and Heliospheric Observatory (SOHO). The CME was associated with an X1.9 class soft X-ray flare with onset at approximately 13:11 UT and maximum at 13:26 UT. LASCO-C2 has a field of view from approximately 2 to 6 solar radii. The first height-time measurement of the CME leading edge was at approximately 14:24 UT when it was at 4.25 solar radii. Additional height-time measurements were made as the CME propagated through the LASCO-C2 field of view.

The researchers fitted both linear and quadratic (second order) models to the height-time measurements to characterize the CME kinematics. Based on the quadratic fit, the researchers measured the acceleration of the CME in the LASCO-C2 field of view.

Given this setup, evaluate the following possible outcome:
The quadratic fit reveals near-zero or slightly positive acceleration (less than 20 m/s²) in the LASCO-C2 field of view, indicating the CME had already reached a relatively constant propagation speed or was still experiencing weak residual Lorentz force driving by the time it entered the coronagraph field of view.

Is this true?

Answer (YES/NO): NO